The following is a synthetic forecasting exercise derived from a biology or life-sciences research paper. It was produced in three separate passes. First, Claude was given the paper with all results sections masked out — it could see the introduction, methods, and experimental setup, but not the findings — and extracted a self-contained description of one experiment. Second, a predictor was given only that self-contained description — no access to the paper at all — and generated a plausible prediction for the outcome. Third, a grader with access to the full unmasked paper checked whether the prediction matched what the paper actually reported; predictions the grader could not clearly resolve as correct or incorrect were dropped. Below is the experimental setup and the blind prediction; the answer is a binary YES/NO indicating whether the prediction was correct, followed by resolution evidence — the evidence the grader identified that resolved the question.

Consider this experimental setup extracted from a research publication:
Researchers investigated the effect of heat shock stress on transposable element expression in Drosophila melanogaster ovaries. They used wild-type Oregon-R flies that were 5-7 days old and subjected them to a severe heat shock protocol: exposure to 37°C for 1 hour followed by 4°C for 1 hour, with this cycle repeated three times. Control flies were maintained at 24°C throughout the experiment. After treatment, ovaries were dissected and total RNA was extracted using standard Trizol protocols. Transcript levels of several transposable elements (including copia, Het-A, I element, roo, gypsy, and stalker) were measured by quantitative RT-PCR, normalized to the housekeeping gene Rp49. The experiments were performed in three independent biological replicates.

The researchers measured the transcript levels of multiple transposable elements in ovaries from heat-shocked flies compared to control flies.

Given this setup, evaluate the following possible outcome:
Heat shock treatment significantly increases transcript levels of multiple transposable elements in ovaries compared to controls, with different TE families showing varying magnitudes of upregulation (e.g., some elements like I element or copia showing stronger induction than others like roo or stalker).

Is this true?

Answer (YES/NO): NO